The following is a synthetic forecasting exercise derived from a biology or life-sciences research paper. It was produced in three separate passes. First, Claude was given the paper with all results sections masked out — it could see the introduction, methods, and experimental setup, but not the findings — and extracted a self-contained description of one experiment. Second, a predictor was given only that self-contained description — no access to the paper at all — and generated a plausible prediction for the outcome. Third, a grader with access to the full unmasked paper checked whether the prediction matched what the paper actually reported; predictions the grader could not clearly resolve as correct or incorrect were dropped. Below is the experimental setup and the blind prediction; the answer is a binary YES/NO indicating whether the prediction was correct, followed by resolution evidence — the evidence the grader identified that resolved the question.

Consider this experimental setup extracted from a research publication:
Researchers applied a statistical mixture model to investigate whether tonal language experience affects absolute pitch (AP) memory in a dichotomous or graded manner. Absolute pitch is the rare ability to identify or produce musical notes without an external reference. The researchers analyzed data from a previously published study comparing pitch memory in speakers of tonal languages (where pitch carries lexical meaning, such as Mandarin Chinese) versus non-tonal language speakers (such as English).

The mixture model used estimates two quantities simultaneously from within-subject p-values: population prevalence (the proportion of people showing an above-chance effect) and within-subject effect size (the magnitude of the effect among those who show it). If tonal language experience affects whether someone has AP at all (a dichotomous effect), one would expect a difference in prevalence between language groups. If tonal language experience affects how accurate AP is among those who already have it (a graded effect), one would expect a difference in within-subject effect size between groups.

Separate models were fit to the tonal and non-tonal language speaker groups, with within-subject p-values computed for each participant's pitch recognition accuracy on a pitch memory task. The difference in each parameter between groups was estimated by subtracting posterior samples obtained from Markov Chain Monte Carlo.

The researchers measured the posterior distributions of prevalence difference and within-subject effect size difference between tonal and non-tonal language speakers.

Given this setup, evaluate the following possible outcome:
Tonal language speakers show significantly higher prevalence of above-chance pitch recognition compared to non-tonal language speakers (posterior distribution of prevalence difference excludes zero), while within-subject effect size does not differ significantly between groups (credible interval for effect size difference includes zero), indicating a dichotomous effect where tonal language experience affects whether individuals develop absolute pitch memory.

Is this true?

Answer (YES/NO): NO